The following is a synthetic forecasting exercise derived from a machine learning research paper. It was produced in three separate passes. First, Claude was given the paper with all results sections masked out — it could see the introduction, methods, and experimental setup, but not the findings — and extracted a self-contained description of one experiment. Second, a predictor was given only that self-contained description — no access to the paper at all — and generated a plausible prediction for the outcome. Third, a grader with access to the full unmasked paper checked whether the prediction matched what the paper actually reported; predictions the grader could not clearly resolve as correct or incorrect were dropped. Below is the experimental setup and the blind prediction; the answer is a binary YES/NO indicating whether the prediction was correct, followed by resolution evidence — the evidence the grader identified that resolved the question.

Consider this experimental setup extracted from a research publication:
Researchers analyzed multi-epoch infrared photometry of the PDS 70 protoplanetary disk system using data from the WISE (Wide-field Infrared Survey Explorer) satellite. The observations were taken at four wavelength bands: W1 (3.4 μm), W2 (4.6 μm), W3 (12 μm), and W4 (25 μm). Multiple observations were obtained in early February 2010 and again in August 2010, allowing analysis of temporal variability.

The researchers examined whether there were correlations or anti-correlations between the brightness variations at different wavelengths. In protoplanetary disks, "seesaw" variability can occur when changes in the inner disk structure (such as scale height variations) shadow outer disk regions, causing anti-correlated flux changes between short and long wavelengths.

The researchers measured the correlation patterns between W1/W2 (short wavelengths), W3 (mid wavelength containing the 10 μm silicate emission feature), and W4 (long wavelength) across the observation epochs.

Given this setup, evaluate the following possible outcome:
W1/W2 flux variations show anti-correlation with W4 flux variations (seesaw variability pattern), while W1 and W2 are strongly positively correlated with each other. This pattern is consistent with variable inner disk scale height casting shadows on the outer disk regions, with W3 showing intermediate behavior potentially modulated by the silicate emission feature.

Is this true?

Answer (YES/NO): YES